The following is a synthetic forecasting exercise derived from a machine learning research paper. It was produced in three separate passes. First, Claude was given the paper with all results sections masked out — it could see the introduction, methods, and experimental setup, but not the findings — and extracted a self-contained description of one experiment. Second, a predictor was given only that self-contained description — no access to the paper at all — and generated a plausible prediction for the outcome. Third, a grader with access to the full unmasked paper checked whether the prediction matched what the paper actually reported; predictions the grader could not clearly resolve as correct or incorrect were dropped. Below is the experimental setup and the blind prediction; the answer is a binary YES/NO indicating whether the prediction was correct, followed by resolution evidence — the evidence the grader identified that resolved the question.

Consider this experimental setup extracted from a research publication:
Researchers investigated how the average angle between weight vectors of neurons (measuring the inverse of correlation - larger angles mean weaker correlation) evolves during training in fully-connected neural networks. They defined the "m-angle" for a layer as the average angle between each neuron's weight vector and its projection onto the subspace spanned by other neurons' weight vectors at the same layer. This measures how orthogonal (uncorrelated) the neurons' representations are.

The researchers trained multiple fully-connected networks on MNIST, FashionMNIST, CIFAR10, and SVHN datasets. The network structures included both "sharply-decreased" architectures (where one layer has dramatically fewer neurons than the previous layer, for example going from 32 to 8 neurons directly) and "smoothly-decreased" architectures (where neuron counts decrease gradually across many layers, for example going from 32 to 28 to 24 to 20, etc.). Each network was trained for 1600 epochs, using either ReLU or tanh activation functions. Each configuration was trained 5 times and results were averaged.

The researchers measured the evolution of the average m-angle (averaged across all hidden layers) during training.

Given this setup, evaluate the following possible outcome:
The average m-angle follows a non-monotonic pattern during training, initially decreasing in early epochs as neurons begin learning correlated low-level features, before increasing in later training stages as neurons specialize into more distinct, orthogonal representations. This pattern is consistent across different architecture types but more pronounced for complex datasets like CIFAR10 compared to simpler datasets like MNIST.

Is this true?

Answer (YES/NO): NO